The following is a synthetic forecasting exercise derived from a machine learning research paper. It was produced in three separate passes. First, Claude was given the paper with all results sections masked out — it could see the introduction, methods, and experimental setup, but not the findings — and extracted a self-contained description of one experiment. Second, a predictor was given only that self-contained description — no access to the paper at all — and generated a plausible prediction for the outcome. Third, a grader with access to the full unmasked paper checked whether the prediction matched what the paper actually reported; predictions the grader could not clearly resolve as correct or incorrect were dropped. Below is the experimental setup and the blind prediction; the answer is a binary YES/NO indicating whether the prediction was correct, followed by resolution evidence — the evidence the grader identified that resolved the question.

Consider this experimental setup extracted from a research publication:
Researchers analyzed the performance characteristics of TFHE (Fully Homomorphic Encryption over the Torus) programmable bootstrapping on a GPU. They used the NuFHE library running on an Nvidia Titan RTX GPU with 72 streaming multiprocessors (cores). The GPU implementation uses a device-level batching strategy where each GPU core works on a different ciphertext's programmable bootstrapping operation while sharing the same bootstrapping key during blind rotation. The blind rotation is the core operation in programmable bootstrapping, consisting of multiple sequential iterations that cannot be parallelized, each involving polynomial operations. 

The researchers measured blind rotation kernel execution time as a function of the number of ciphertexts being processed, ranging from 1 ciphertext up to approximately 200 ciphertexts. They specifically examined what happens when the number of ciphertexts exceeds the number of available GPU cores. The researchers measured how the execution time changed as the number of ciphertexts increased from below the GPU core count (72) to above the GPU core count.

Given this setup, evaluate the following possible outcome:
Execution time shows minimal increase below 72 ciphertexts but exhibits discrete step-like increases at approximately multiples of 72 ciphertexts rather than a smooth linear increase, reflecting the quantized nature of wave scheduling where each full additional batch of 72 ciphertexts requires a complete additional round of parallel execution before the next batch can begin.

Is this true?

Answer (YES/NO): YES